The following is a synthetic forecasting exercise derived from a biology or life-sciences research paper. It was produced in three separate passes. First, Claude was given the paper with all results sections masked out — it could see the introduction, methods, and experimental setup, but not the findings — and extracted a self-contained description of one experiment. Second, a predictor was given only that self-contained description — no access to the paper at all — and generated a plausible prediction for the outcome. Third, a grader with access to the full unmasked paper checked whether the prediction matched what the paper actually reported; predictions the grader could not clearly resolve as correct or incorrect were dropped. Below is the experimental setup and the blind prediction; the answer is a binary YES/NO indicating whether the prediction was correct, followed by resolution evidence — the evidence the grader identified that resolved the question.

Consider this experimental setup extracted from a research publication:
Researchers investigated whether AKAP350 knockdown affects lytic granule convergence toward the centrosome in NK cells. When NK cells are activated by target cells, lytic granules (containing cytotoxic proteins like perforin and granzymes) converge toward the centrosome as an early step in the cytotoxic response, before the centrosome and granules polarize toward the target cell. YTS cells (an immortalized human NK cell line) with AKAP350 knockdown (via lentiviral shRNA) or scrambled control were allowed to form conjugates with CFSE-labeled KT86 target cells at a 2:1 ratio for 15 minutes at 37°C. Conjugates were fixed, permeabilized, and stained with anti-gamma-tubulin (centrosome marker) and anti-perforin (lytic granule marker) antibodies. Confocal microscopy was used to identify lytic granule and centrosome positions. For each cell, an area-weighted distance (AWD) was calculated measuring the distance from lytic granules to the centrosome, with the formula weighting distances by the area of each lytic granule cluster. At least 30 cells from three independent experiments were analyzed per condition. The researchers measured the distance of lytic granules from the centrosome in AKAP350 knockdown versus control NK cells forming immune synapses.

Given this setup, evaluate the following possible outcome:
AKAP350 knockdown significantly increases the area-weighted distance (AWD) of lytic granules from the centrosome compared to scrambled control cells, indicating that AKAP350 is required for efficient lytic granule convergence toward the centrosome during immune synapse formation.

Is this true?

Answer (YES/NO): YES